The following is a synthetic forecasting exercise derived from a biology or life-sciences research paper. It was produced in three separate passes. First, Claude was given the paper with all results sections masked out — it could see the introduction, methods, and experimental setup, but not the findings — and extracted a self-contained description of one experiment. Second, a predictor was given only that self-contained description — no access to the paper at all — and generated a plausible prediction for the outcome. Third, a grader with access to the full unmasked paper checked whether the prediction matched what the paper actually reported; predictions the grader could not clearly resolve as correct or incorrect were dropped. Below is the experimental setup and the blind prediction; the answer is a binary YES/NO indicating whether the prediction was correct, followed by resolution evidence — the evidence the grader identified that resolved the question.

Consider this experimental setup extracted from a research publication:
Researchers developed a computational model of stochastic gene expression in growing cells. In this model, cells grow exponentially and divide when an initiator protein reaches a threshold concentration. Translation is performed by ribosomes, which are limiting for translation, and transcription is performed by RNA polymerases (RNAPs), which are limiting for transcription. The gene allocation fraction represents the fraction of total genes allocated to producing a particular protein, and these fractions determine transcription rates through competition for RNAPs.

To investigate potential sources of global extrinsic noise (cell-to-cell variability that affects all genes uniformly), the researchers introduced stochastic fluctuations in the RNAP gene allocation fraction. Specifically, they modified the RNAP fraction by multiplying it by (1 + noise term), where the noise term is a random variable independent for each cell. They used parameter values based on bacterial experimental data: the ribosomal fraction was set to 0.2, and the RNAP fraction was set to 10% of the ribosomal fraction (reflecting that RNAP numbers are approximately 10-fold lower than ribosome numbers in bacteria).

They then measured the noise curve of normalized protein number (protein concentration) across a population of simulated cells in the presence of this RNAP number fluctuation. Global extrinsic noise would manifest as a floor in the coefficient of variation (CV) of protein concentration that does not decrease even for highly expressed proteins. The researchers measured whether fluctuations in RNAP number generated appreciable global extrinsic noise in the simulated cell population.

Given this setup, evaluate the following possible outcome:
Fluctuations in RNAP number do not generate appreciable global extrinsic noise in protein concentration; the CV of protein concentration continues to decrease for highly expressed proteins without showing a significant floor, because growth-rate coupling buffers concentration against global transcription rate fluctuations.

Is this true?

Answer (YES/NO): YES